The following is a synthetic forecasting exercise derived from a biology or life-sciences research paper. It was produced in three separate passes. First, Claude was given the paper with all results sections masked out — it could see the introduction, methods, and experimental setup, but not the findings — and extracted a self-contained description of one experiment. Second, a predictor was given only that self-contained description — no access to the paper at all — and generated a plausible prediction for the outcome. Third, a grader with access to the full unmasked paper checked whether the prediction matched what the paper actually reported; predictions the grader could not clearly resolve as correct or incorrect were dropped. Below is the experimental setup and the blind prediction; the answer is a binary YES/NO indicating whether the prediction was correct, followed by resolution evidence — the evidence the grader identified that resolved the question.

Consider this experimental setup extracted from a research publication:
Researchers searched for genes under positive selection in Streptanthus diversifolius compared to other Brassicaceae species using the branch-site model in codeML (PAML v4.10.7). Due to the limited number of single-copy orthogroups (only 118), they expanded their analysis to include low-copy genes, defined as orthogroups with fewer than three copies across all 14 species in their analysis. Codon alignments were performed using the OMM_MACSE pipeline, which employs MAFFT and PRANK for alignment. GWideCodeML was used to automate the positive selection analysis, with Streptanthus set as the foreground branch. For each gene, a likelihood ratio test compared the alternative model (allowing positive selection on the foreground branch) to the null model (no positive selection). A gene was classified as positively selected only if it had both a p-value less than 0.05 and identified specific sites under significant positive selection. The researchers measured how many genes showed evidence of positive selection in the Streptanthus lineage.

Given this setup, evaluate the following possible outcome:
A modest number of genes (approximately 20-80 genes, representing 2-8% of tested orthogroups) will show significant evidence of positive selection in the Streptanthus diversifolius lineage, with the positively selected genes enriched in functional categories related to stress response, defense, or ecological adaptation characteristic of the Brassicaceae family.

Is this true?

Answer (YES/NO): NO